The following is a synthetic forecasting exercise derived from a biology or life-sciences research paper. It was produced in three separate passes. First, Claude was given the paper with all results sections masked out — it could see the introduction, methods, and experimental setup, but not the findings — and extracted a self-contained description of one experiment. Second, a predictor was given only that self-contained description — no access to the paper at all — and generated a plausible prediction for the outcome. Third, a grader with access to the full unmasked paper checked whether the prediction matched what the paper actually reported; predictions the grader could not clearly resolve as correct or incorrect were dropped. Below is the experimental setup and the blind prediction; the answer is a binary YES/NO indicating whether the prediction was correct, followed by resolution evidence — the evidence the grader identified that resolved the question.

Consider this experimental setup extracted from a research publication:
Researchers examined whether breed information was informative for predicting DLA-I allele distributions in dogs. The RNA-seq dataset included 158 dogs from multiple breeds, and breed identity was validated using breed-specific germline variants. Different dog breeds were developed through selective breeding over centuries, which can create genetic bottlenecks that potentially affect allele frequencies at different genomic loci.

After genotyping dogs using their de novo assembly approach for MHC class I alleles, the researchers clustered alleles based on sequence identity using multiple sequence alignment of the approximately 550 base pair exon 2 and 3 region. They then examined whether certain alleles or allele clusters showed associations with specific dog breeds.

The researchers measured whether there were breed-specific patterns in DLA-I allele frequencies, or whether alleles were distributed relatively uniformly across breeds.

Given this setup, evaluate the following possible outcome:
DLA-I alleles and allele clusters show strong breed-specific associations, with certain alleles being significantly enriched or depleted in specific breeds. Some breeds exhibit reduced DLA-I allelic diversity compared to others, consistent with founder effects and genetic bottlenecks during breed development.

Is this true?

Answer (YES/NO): YES